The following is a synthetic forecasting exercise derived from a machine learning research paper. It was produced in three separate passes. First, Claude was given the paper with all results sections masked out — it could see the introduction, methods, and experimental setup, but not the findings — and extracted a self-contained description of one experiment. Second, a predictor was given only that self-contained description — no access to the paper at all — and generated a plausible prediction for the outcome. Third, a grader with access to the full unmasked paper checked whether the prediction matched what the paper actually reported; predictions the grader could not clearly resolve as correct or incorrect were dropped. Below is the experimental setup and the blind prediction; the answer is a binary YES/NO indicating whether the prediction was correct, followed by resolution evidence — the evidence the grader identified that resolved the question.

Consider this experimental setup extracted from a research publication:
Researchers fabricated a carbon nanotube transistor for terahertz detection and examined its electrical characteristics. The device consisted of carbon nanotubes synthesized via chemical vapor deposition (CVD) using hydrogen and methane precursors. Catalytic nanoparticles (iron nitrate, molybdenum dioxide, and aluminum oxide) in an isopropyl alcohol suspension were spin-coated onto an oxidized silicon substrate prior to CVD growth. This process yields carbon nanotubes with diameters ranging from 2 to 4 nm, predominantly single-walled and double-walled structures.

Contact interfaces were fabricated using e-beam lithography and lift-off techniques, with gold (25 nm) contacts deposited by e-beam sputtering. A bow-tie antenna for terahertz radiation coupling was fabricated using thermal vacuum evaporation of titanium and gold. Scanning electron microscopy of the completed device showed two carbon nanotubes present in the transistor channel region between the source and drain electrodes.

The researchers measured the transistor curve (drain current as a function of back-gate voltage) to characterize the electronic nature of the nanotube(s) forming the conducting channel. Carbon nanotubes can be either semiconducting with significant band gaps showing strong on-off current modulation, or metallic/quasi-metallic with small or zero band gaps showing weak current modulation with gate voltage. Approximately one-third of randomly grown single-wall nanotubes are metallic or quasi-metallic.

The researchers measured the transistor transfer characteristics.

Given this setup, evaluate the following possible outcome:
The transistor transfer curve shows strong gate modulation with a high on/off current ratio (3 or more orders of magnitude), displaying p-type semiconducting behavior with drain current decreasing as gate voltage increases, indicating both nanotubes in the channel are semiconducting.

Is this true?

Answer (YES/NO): NO